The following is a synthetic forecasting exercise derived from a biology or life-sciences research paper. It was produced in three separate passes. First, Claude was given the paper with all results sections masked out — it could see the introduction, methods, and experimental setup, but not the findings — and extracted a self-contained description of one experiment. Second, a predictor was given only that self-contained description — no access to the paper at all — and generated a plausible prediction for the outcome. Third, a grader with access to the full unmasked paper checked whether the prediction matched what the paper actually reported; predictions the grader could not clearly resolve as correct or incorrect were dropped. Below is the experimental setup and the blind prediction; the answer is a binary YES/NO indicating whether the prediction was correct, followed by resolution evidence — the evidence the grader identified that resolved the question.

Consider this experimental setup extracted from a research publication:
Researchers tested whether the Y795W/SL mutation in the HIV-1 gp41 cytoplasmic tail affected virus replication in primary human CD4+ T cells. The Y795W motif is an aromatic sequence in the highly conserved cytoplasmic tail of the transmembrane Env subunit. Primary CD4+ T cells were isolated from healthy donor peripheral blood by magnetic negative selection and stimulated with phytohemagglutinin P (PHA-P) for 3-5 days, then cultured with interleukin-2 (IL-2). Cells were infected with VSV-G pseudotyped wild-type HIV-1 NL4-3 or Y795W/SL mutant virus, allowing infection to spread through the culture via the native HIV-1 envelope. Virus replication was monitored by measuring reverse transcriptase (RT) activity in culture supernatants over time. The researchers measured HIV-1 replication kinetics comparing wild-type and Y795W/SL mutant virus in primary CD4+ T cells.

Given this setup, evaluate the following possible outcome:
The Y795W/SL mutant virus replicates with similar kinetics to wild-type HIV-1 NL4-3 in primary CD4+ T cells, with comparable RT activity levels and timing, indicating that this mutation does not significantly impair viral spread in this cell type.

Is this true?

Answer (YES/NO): NO